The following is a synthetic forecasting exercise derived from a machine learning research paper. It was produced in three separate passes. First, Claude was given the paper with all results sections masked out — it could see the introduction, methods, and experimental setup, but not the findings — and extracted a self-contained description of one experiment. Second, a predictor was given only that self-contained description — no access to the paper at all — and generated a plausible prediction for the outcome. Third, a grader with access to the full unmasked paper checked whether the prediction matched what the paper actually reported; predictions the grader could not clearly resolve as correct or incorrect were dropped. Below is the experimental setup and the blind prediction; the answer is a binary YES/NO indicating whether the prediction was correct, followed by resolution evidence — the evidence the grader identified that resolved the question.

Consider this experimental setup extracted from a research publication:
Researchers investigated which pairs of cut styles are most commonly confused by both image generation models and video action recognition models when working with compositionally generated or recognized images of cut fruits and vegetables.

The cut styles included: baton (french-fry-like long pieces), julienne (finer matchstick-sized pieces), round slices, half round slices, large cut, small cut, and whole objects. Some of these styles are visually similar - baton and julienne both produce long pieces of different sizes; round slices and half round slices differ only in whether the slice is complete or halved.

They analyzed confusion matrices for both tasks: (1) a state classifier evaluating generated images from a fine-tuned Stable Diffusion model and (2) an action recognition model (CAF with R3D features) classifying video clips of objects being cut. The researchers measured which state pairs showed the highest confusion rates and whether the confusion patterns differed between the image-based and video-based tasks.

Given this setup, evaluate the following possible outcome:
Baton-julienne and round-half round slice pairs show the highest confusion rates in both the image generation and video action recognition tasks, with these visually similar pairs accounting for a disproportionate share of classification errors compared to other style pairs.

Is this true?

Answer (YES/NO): NO